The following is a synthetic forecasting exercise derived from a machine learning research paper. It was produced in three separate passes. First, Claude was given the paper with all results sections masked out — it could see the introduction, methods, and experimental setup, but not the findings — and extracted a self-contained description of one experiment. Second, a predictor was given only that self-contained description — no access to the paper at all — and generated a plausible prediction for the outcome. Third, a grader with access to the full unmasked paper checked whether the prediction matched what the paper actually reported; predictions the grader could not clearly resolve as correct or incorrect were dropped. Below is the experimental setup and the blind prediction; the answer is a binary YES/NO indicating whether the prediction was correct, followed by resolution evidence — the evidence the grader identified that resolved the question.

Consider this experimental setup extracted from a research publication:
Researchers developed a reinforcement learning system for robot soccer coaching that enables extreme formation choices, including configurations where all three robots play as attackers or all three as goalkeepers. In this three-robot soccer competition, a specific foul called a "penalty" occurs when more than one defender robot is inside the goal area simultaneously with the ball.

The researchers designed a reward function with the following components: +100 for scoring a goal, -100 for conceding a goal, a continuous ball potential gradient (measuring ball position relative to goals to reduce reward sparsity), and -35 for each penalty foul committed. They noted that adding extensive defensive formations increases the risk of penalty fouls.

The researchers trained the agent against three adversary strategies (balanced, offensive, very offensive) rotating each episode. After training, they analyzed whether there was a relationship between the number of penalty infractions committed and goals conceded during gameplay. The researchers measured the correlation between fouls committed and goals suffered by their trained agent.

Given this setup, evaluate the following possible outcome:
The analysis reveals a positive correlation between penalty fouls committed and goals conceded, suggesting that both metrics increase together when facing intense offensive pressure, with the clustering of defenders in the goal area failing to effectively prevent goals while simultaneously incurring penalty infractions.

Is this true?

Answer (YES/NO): YES